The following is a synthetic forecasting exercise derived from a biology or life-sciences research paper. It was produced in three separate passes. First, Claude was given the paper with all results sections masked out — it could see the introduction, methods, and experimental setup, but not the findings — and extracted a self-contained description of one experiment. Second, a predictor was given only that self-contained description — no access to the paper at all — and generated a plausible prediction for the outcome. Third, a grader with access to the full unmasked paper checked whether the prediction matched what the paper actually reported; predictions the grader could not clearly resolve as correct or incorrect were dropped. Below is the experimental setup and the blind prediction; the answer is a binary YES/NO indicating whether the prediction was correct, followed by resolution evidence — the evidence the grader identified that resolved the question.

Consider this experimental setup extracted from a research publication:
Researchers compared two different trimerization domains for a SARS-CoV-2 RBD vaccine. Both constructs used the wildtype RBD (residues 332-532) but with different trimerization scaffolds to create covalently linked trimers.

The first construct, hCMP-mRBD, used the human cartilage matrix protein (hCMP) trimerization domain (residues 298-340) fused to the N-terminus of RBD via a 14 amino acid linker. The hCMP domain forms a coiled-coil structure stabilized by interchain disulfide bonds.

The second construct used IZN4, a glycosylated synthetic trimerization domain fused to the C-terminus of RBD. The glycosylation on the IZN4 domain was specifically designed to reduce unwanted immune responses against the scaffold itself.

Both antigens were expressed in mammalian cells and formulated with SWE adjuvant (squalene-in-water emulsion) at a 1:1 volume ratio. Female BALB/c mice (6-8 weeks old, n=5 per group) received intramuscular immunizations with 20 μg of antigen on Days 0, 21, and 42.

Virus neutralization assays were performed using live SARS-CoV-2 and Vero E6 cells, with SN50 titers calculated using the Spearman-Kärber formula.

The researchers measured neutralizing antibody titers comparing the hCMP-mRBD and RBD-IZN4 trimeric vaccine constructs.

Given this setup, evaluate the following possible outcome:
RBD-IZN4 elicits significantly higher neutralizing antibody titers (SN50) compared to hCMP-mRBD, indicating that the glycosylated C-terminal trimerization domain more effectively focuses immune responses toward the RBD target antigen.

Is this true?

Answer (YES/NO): NO